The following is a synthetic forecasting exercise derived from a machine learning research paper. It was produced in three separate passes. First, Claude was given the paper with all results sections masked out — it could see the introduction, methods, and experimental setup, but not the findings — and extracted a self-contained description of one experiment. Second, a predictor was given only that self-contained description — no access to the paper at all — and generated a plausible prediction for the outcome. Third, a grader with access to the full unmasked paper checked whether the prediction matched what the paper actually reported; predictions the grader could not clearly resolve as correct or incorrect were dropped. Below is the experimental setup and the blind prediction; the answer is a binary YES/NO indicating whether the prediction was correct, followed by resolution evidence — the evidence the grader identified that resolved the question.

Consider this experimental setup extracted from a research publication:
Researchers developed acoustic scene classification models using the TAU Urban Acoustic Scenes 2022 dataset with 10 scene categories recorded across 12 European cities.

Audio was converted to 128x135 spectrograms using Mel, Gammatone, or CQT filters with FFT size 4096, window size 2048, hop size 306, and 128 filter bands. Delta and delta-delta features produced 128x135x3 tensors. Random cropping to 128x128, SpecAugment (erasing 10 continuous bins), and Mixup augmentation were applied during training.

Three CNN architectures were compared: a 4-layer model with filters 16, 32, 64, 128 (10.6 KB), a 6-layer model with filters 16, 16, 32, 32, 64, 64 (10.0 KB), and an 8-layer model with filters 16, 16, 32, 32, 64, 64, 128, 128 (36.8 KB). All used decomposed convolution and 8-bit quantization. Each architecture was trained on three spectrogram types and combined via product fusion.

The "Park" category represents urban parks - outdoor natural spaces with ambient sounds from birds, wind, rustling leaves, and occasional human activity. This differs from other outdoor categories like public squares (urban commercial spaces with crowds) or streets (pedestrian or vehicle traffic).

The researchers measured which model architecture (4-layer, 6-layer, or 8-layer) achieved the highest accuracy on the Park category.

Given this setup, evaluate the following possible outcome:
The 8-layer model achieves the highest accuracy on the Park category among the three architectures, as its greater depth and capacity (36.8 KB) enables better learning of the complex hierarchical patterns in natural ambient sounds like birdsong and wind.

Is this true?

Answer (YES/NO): YES